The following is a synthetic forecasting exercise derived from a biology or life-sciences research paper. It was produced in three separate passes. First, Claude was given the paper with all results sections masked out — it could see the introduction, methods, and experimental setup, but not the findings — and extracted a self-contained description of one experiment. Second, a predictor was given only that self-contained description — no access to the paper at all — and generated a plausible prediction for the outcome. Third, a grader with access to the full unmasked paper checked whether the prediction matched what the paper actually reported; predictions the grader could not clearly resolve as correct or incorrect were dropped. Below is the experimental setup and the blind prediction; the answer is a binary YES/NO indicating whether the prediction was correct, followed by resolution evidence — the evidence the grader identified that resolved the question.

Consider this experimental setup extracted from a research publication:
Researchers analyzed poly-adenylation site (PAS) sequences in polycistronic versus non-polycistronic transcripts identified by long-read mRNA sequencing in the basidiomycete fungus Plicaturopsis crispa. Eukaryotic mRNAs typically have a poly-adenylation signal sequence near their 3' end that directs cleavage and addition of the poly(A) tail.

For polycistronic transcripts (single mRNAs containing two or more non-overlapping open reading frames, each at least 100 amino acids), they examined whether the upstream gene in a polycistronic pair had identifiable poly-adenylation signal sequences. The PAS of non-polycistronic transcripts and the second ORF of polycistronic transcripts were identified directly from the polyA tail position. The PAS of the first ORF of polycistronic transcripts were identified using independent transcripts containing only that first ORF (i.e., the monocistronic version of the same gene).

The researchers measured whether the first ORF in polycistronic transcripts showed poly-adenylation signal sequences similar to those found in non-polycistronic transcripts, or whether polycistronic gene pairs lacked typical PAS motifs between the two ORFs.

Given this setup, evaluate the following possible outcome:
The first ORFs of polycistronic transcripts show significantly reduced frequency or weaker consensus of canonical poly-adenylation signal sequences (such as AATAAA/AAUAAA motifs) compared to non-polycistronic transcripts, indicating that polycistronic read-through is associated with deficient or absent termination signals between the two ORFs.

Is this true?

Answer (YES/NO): YES